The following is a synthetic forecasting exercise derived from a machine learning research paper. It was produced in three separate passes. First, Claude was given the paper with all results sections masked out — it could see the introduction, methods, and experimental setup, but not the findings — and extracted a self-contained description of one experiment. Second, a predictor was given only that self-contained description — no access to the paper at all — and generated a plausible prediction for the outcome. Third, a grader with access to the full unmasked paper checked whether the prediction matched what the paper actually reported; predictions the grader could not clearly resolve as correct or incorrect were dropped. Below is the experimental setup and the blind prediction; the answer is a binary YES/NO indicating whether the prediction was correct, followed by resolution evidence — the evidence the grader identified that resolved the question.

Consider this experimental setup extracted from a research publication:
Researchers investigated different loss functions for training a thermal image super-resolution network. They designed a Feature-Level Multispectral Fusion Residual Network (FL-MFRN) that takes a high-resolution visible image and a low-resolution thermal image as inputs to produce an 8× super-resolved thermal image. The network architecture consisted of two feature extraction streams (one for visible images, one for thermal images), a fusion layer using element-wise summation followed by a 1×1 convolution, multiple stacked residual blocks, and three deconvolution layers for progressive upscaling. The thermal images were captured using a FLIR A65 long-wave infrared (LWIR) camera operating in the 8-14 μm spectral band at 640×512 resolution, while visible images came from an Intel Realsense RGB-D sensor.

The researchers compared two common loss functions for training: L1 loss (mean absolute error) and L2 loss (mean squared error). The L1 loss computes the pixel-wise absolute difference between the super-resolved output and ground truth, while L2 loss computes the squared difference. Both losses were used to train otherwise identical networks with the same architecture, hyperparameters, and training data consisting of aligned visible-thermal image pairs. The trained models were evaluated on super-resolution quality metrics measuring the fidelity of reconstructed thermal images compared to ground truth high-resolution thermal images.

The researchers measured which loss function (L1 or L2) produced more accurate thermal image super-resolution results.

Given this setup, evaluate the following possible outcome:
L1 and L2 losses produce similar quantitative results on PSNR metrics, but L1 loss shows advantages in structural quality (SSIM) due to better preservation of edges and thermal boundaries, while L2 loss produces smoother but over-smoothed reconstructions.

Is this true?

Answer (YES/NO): NO